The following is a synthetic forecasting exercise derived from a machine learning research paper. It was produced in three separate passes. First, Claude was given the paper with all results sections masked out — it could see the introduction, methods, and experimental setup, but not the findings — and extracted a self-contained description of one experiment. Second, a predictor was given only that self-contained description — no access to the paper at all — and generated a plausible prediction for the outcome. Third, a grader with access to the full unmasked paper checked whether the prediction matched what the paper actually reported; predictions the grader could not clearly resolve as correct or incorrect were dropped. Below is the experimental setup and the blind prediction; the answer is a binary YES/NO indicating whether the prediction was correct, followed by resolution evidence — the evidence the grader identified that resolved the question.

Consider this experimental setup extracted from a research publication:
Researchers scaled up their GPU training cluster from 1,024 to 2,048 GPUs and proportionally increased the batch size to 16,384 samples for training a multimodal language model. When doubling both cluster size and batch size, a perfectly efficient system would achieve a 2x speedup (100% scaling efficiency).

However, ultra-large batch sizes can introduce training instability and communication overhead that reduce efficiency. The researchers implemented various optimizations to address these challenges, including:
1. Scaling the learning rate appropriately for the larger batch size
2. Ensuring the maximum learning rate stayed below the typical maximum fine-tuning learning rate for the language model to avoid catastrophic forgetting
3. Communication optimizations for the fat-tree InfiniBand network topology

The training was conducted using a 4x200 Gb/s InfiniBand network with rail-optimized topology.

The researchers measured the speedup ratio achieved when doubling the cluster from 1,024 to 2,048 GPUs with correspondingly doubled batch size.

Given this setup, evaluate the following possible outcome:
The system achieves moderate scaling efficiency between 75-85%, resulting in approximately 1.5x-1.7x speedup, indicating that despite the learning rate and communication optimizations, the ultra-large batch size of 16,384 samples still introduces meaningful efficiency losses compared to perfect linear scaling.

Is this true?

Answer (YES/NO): NO